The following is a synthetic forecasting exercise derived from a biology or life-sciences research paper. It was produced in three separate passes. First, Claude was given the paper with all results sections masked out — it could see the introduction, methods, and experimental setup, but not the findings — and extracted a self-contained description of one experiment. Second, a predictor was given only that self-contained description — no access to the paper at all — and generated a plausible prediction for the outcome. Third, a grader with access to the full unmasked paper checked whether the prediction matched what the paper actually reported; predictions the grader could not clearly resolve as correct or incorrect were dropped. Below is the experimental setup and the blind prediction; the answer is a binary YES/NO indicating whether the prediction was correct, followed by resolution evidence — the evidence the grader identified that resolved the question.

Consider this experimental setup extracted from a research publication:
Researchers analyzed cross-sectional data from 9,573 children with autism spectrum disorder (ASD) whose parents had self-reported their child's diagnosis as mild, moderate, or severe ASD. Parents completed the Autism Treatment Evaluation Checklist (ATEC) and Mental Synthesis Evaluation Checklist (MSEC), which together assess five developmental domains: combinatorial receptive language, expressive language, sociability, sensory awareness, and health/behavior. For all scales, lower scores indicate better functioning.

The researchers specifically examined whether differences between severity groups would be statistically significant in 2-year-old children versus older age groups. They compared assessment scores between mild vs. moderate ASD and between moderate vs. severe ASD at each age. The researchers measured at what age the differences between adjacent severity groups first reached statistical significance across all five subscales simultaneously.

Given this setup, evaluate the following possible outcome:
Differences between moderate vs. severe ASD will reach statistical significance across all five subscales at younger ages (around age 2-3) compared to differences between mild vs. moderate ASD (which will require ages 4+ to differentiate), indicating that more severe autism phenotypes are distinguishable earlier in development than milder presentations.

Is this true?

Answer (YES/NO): NO